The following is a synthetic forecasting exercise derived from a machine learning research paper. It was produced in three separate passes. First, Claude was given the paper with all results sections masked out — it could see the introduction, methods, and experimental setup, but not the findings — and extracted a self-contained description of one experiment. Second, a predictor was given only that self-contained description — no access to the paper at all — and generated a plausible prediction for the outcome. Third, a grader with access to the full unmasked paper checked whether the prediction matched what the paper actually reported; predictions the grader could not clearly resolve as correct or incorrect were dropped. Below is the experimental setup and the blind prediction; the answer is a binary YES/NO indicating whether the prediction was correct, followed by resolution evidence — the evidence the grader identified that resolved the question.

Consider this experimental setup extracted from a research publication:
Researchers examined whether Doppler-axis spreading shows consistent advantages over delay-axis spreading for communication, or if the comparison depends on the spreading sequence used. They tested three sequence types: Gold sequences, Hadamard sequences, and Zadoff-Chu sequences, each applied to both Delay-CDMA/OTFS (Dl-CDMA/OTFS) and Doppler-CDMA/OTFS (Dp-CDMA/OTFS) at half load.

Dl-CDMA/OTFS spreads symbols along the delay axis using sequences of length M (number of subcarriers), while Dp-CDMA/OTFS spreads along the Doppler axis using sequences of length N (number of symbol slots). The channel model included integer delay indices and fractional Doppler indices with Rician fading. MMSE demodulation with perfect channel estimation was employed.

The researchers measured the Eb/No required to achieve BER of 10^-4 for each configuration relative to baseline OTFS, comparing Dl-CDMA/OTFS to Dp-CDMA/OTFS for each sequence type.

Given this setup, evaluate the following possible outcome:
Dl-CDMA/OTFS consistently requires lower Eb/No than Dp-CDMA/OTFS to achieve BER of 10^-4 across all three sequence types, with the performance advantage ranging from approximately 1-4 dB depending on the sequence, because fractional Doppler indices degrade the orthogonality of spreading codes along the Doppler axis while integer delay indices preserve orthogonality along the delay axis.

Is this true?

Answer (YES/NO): NO